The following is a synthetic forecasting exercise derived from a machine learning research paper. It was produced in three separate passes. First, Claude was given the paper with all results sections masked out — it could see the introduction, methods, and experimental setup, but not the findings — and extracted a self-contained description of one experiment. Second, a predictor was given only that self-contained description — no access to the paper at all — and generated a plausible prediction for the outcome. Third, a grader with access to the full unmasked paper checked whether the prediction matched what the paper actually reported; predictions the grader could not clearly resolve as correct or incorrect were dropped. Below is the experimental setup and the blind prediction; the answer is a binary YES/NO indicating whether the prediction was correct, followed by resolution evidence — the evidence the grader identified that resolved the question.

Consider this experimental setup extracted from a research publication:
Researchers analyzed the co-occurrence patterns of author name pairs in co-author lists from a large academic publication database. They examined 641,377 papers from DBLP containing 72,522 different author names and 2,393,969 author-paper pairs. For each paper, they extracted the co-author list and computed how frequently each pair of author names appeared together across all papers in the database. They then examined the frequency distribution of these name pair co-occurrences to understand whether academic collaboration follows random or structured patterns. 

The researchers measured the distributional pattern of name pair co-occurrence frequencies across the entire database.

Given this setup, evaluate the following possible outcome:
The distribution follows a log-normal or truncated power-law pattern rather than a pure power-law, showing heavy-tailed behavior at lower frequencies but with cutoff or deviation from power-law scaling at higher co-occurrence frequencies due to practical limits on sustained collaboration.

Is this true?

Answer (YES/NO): NO